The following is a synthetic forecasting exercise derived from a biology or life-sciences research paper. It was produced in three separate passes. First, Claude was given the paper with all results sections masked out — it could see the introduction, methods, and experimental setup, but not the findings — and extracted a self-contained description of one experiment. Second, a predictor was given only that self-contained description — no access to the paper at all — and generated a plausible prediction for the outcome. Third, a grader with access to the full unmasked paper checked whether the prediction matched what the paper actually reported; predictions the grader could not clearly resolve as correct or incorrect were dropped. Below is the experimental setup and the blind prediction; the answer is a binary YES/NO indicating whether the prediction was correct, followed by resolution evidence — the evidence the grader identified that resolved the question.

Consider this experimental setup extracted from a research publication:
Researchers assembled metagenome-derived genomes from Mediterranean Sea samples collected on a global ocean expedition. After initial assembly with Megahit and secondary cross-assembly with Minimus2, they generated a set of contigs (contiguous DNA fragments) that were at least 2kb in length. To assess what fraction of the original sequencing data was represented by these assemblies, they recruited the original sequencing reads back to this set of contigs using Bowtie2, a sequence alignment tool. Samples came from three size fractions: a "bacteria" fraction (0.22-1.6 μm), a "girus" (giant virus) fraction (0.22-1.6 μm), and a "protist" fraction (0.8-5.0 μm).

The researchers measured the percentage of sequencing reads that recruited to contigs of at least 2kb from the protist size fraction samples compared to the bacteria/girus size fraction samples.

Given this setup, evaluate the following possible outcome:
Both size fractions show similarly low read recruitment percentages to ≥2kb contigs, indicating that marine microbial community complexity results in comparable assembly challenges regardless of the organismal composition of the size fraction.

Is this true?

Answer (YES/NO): NO